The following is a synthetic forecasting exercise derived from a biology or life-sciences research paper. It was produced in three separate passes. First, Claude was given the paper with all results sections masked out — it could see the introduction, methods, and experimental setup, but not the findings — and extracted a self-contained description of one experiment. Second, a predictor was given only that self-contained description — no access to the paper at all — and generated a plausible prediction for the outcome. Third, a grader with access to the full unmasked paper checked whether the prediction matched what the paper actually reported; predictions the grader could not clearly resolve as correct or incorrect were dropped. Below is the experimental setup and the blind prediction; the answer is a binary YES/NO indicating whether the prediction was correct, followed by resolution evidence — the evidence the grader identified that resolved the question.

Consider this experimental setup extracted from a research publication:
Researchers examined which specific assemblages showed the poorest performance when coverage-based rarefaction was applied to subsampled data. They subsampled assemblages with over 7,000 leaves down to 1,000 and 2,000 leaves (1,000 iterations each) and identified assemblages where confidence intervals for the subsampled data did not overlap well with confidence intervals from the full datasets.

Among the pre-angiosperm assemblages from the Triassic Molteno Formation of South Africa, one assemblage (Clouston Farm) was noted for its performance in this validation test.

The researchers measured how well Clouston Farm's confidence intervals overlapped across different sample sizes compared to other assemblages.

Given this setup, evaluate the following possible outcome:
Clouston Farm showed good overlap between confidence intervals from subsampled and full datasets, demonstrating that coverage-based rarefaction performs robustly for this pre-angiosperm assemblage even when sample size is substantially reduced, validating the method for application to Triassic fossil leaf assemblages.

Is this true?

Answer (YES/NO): NO